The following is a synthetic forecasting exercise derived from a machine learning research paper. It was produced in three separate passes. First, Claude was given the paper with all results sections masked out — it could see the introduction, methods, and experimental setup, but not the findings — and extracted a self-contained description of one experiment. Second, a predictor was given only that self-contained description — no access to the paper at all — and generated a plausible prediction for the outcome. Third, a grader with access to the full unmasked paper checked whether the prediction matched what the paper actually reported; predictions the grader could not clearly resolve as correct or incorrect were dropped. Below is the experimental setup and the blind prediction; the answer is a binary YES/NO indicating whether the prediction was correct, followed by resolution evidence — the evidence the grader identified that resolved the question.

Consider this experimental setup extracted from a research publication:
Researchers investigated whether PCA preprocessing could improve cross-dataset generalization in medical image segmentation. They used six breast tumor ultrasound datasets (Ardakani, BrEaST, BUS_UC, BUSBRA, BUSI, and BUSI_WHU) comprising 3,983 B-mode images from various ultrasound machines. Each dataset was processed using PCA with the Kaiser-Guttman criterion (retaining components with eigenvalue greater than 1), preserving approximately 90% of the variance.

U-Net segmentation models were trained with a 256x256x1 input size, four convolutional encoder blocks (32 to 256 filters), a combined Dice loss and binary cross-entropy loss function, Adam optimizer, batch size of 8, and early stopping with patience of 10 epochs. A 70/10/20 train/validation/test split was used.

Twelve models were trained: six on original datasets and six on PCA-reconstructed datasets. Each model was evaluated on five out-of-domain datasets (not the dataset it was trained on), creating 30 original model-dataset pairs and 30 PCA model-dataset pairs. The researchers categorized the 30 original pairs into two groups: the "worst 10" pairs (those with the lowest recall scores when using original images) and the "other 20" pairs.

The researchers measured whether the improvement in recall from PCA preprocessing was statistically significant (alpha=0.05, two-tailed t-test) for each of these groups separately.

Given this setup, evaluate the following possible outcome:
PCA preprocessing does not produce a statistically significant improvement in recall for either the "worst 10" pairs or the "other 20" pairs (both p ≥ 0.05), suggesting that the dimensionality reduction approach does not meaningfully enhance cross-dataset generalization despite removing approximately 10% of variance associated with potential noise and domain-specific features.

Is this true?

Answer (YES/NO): NO